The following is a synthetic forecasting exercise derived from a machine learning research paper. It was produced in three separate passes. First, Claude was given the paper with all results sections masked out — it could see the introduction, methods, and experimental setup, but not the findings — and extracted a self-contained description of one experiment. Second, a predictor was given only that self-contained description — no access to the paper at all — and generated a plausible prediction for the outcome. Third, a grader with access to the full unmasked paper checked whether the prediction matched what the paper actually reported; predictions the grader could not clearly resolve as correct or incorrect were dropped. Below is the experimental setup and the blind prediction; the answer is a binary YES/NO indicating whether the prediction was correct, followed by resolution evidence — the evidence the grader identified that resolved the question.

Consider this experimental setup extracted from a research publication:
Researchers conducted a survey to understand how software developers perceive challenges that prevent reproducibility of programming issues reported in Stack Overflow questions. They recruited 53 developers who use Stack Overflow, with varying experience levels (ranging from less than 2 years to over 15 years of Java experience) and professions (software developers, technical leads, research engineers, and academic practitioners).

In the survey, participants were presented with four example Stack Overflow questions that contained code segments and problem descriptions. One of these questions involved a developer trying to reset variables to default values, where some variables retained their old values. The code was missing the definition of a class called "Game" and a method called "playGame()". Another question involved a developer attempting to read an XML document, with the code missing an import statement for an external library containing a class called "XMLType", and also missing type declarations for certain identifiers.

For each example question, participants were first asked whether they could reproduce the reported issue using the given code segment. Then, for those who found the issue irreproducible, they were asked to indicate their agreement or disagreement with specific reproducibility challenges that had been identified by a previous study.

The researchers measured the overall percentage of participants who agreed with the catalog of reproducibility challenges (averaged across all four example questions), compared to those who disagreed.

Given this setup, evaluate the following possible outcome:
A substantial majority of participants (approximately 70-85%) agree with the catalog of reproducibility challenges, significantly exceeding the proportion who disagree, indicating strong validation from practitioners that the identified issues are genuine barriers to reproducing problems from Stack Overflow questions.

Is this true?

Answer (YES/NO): NO